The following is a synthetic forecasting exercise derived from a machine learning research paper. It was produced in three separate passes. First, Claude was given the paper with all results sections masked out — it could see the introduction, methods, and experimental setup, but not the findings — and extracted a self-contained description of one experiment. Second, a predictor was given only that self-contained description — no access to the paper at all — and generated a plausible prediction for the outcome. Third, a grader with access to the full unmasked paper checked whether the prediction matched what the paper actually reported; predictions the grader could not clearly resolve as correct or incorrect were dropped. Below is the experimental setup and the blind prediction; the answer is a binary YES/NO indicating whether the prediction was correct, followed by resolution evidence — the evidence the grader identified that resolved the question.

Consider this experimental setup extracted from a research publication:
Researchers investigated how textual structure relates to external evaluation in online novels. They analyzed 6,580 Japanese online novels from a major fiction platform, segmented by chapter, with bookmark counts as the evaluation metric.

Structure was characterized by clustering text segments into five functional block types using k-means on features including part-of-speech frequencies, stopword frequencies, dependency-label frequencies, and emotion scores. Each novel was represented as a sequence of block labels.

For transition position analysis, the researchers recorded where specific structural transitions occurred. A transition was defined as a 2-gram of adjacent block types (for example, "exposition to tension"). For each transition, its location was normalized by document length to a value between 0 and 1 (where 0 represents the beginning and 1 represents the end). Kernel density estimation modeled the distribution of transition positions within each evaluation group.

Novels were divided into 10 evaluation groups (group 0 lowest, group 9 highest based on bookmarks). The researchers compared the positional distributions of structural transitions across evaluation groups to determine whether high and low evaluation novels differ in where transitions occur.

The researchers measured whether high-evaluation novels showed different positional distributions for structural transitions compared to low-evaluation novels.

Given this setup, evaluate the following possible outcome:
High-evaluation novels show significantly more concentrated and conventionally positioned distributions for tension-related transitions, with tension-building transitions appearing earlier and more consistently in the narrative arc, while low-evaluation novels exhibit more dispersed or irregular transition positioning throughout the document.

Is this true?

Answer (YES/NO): NO